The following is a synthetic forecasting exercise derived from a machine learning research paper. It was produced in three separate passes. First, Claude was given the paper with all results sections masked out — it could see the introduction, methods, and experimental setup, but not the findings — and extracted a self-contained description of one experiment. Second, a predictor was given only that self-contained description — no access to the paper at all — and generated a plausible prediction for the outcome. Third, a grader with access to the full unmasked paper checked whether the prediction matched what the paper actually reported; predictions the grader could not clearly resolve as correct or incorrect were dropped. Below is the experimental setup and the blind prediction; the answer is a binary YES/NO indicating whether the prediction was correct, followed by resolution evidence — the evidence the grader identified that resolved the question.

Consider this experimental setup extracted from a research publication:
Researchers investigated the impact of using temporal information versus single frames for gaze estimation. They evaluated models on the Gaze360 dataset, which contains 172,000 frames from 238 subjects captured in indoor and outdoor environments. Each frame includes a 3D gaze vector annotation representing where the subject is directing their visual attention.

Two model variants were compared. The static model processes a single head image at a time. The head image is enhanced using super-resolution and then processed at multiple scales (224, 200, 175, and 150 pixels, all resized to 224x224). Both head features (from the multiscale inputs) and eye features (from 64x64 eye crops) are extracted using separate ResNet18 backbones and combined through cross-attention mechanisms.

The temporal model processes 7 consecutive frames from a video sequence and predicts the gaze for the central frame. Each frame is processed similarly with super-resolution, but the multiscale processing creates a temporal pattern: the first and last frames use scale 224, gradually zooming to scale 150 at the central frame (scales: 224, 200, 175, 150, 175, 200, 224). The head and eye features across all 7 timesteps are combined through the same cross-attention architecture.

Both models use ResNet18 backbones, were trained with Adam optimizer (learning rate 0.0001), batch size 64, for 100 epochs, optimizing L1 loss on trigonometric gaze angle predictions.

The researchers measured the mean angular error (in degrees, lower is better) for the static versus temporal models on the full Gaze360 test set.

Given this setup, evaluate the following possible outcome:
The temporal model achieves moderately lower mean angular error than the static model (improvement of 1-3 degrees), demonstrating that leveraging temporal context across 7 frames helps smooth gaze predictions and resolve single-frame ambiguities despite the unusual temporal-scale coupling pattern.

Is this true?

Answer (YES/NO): YES